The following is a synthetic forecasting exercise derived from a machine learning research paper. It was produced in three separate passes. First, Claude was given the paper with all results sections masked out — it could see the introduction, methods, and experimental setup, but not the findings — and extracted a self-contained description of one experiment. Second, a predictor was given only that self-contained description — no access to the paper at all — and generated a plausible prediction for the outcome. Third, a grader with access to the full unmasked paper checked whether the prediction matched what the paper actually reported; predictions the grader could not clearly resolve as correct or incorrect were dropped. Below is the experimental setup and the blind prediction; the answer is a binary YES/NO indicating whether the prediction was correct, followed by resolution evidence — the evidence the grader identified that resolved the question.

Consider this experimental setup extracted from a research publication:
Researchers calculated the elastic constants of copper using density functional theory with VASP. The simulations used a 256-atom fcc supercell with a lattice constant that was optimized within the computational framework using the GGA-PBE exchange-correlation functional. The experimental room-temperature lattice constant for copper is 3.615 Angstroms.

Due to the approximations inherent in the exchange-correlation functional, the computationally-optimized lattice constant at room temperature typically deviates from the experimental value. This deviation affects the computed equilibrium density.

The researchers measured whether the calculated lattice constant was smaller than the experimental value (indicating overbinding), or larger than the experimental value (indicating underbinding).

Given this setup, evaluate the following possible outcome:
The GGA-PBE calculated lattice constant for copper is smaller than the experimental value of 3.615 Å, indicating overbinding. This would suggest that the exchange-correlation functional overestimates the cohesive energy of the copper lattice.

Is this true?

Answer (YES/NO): NO